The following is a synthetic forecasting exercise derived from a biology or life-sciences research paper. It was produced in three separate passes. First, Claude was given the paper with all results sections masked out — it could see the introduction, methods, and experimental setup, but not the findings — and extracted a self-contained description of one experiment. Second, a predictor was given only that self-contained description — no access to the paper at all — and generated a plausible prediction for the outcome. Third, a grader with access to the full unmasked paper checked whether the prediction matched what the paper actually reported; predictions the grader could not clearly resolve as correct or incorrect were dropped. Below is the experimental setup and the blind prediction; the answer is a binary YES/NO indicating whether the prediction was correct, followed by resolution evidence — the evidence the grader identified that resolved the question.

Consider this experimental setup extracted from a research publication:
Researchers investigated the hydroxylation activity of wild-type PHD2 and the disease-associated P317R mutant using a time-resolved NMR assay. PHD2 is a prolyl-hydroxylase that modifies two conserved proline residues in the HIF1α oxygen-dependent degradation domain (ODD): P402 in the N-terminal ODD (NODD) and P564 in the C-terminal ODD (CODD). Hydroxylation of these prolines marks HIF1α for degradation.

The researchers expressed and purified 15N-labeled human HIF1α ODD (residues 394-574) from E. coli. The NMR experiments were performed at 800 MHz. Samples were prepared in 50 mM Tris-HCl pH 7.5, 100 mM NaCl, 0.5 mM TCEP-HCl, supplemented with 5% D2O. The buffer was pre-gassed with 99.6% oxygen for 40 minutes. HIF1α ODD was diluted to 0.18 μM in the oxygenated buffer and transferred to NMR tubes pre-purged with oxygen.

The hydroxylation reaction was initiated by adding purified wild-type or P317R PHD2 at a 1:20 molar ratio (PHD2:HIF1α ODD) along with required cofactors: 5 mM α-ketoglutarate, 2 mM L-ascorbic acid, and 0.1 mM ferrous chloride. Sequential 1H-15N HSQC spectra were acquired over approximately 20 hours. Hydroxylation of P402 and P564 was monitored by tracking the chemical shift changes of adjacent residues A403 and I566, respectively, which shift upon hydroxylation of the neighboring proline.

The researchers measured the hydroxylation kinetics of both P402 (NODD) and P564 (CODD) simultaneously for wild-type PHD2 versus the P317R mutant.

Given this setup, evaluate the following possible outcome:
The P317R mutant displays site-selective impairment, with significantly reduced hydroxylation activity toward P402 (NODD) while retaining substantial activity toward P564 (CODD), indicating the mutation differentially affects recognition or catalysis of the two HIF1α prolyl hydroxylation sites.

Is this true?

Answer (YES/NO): YES